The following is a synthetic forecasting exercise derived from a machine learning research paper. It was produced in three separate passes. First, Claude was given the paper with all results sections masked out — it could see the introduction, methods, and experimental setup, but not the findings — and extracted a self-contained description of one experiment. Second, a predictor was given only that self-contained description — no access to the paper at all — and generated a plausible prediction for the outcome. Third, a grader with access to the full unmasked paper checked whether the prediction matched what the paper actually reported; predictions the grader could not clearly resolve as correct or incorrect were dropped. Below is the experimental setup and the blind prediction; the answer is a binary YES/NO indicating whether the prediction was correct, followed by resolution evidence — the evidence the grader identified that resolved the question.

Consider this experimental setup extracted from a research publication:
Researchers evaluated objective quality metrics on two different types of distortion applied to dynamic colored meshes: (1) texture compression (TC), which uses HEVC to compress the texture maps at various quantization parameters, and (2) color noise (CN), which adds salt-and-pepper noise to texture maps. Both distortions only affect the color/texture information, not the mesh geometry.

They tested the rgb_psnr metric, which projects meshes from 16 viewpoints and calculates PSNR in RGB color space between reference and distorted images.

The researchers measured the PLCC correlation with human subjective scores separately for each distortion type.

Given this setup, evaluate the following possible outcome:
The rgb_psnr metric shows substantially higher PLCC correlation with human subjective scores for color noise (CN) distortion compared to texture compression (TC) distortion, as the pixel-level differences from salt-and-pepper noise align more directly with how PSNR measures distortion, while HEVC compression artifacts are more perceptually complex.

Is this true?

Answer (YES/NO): YES